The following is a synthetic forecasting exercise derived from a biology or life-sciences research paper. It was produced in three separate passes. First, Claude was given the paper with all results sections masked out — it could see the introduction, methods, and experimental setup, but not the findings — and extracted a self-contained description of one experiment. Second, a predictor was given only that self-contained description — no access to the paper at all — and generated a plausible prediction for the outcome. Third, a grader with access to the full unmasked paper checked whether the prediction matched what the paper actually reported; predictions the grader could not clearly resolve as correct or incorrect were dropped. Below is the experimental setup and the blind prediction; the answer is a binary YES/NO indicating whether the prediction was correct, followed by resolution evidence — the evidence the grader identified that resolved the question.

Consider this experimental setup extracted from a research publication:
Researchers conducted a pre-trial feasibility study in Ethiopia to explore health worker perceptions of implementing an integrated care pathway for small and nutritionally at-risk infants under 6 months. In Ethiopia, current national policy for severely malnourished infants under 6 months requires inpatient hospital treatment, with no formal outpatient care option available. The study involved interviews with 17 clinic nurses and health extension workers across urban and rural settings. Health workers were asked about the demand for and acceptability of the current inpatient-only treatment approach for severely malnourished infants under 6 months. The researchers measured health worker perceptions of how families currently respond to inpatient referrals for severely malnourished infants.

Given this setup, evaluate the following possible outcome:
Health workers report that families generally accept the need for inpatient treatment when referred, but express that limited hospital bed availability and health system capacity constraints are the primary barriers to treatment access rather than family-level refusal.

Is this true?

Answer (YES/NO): NO